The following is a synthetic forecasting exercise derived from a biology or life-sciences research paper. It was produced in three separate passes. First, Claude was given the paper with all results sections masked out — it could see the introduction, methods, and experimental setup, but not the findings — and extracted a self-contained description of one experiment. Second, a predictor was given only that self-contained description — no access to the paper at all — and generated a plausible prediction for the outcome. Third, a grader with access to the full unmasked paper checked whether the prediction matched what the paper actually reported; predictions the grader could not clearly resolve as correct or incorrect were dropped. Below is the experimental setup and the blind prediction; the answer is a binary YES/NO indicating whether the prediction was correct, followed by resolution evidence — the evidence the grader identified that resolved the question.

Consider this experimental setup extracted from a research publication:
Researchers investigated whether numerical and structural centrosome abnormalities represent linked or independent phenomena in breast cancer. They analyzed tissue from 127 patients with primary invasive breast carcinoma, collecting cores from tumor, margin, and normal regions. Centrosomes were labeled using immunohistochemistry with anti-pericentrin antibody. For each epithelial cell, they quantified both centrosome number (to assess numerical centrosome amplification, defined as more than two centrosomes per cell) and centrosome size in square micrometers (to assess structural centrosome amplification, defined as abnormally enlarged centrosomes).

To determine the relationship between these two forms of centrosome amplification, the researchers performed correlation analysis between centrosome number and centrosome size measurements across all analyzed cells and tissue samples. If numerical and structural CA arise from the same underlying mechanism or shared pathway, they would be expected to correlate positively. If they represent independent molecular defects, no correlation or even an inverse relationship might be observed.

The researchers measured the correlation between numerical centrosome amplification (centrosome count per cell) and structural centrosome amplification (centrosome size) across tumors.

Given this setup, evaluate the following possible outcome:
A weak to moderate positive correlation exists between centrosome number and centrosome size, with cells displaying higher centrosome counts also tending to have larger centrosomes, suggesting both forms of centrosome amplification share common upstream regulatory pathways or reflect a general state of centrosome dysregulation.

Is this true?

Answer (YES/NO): NO